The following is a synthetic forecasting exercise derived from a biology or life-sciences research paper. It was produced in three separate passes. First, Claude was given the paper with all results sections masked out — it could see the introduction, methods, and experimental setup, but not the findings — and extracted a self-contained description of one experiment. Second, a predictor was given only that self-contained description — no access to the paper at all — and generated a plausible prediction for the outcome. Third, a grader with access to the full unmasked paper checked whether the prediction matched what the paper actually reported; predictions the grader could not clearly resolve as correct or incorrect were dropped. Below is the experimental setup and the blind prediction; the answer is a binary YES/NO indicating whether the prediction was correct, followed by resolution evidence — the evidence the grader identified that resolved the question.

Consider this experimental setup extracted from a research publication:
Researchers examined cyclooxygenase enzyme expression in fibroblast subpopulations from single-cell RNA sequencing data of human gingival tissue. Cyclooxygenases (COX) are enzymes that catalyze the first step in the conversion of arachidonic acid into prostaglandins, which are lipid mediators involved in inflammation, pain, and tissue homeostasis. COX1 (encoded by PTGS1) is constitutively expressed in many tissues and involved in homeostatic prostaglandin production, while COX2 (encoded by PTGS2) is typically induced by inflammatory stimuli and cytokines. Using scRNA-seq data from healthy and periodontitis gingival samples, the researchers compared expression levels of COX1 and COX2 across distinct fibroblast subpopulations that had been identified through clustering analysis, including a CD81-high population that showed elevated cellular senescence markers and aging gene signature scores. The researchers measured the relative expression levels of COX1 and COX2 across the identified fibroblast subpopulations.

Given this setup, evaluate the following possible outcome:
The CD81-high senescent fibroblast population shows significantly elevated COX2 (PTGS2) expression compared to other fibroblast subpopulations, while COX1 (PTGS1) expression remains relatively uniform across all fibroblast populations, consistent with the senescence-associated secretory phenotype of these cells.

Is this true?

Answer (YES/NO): NO